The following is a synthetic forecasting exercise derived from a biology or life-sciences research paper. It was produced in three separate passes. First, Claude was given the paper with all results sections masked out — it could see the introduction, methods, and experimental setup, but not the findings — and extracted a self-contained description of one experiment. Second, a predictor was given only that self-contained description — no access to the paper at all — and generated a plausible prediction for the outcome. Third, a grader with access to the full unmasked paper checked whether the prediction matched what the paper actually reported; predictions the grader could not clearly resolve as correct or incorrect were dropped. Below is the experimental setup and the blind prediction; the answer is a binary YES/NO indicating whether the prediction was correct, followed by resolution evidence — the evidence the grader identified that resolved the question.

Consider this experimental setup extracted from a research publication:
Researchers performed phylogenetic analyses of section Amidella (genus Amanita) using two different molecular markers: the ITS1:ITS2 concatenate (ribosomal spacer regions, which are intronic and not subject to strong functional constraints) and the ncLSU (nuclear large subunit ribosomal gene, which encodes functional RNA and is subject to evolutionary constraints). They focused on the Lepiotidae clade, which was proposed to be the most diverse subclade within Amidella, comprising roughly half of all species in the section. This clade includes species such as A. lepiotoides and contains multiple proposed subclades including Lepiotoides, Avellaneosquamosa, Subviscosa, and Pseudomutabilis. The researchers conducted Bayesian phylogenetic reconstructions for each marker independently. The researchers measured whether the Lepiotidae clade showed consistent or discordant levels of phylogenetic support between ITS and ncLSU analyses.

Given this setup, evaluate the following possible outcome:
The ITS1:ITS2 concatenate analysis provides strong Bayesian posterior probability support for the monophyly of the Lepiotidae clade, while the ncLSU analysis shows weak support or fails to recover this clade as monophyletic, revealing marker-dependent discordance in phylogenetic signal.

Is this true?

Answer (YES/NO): YES